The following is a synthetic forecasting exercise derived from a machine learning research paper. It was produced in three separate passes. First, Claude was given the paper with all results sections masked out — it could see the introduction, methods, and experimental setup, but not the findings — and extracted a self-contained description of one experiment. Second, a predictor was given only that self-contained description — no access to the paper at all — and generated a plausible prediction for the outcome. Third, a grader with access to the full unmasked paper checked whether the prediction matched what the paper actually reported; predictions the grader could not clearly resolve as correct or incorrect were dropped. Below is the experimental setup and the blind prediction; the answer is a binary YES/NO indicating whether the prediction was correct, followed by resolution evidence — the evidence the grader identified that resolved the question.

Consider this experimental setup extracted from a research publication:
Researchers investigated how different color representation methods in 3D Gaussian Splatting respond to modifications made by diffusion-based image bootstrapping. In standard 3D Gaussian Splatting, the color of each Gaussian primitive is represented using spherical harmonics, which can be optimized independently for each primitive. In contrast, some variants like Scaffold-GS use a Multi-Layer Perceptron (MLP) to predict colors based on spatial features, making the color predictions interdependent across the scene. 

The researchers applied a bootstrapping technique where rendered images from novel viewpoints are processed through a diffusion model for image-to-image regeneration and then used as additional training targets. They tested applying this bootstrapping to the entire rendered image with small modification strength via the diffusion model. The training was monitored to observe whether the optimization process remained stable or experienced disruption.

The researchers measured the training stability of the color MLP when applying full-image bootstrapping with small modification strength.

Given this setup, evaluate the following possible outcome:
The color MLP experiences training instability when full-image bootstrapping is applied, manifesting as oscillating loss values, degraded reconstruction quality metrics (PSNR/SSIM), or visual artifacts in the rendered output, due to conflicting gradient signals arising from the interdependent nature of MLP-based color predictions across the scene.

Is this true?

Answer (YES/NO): YES